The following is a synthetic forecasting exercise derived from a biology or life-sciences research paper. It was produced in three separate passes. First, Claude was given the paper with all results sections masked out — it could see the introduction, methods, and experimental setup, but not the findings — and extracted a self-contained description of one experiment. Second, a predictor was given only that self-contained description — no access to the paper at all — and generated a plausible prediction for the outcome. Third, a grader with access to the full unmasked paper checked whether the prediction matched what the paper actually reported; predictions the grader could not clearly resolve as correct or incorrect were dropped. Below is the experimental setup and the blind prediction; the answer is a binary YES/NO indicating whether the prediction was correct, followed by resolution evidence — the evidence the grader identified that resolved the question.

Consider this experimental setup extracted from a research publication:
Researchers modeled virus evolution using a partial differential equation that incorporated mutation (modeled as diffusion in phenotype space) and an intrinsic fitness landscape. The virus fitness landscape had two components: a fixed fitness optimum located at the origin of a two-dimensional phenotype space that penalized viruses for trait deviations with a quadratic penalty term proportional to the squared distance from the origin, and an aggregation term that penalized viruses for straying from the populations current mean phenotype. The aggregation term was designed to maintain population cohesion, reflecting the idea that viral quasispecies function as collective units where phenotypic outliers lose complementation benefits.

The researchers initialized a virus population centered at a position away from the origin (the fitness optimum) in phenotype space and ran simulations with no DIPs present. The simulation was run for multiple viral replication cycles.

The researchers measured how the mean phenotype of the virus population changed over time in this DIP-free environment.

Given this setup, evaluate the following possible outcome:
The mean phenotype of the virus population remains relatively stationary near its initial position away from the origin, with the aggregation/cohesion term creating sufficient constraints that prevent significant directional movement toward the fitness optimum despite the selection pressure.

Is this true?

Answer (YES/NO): NO